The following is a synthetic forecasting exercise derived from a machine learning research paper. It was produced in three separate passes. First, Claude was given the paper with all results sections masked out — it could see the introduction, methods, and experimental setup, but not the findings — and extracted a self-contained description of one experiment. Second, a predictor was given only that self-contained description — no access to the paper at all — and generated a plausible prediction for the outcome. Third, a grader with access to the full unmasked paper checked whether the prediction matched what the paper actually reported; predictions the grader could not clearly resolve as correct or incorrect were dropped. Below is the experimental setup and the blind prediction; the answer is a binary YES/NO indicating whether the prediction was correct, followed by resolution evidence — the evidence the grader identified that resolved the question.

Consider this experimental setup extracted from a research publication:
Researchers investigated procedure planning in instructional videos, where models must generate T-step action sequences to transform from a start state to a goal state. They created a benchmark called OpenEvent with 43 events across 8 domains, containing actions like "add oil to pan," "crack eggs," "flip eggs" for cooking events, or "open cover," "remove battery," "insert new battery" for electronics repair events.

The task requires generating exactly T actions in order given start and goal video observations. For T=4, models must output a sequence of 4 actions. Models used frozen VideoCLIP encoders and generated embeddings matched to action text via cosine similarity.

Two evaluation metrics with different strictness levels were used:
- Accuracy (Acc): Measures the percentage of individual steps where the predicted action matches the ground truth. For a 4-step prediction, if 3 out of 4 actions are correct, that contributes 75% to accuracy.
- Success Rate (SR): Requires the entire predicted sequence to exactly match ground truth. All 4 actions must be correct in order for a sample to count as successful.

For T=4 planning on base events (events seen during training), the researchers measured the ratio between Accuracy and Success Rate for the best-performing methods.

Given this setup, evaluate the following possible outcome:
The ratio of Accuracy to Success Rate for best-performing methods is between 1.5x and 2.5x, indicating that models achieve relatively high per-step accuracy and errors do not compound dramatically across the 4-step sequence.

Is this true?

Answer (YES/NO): NO